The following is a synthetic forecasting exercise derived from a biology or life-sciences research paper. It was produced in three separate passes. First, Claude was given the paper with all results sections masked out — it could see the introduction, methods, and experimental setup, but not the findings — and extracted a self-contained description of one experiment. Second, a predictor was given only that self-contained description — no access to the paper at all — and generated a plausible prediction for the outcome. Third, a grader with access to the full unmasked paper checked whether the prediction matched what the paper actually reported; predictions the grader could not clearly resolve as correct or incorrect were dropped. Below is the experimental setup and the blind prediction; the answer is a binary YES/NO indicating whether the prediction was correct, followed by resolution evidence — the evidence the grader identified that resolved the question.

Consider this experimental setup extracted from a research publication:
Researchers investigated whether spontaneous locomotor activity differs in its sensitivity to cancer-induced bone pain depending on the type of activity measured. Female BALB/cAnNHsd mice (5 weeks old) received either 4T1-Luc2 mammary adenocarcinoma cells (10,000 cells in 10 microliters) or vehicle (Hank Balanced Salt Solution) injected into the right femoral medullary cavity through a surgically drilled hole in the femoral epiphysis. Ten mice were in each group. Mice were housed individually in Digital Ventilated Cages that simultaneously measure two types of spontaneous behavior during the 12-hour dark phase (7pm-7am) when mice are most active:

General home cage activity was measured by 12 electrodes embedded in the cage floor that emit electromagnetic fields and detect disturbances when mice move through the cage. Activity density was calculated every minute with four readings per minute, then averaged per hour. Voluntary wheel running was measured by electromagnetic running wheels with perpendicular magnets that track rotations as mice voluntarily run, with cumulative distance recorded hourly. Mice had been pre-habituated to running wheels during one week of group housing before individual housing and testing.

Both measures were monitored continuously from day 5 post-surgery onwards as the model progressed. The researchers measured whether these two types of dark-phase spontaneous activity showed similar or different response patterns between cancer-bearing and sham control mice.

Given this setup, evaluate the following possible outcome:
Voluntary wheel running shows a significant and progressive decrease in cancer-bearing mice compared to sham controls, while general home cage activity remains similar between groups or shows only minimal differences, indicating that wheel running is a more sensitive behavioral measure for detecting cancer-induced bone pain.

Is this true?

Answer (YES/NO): YES